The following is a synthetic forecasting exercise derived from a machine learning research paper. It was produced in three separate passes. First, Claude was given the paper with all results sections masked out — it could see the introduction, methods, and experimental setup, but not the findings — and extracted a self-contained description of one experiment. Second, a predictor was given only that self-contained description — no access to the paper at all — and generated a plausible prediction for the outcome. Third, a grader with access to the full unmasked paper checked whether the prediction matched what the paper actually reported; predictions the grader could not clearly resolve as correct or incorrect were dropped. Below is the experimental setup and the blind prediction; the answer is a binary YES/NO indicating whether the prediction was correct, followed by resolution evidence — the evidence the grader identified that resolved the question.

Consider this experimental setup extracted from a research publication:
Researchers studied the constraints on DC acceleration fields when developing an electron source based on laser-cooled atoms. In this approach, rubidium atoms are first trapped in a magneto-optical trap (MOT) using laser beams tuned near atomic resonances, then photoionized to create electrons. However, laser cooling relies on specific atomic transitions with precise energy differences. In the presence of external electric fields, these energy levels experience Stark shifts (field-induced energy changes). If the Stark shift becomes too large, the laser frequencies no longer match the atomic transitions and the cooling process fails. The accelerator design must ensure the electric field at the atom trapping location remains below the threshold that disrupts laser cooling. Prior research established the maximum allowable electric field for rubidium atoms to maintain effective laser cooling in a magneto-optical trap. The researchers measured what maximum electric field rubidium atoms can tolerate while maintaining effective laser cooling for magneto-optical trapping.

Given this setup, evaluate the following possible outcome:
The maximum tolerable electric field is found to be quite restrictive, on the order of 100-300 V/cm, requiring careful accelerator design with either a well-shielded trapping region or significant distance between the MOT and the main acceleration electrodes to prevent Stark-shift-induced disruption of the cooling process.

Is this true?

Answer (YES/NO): NO